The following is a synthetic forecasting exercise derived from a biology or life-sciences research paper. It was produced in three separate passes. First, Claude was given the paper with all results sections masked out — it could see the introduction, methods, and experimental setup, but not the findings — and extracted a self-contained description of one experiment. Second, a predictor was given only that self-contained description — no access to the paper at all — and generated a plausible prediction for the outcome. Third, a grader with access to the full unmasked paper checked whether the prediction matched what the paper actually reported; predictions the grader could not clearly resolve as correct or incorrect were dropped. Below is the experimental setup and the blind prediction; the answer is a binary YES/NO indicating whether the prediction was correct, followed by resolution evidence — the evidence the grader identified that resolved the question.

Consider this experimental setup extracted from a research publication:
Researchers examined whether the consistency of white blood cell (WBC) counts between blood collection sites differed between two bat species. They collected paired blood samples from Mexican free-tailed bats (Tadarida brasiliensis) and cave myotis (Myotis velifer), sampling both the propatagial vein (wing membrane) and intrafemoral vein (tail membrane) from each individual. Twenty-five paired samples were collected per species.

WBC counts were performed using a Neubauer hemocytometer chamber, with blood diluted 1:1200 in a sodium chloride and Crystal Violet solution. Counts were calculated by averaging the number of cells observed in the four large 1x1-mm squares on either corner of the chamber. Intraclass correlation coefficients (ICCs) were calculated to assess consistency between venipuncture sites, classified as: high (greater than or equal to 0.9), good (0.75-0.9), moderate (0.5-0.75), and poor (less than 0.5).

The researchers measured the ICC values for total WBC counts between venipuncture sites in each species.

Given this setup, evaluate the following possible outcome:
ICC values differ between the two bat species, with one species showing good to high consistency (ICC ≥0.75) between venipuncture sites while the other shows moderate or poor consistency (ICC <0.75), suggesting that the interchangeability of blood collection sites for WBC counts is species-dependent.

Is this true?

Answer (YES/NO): YES